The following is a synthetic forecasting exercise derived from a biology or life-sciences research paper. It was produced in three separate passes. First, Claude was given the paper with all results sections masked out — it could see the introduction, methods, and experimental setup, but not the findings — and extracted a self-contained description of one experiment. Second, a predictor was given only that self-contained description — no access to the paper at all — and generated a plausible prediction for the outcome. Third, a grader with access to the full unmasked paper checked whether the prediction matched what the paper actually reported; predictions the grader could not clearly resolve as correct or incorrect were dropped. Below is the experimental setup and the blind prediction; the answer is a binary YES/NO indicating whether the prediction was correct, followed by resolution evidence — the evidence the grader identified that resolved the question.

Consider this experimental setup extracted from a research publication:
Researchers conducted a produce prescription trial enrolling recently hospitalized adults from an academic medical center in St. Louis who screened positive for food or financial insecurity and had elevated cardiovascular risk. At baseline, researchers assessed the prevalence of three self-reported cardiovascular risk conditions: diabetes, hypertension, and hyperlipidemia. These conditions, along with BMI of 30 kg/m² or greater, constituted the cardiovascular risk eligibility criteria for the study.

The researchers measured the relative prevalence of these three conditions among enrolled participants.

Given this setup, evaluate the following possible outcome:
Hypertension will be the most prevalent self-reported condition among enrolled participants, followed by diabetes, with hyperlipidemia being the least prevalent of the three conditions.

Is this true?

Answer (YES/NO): NO